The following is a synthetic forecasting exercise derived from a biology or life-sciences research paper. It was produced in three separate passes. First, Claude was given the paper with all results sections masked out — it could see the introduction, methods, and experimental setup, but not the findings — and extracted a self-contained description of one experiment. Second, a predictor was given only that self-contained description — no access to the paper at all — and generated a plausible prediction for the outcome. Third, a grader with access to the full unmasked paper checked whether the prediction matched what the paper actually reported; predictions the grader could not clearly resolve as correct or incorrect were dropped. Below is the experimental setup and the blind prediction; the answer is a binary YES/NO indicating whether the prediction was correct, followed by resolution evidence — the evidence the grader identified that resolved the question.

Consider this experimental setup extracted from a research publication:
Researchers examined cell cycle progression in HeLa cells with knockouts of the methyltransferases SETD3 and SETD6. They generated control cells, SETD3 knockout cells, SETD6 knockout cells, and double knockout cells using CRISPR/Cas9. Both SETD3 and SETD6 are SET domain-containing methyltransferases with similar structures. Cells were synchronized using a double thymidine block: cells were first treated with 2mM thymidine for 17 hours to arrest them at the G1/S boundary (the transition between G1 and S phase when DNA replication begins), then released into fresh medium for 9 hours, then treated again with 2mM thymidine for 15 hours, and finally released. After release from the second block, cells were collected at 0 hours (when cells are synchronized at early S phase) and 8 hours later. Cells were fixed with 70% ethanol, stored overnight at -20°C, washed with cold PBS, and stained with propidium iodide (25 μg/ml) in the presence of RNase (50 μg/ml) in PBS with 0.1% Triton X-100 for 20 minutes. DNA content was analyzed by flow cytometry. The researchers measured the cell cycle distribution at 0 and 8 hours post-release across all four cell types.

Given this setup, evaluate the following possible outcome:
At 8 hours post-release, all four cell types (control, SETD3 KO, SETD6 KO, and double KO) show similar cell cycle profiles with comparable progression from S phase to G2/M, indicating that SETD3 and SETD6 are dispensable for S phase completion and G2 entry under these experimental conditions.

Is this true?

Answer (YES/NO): NO